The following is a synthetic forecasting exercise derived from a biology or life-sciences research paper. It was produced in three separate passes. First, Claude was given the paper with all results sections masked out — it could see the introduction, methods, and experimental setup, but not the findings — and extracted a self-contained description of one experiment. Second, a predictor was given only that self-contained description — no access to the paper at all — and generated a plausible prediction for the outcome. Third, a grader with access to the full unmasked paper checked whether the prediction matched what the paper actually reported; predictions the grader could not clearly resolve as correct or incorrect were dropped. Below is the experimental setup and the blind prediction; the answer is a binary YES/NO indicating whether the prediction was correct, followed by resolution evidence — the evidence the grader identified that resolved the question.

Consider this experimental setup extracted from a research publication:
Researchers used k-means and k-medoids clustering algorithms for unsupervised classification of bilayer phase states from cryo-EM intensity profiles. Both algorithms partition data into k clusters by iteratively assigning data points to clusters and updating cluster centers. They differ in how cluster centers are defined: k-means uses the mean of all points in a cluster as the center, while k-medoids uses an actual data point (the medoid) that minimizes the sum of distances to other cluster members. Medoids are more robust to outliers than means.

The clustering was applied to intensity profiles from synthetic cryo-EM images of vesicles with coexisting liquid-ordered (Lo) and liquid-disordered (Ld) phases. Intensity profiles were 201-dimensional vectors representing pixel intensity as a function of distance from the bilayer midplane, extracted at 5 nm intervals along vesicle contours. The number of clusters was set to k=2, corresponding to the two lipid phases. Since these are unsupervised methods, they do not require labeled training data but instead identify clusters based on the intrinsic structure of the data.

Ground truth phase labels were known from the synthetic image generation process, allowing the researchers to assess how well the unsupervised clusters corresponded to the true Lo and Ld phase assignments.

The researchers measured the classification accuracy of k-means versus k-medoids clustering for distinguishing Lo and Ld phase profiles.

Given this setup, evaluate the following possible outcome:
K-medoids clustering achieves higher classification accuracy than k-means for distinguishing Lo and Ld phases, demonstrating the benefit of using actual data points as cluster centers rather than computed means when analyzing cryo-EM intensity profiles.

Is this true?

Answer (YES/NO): NO